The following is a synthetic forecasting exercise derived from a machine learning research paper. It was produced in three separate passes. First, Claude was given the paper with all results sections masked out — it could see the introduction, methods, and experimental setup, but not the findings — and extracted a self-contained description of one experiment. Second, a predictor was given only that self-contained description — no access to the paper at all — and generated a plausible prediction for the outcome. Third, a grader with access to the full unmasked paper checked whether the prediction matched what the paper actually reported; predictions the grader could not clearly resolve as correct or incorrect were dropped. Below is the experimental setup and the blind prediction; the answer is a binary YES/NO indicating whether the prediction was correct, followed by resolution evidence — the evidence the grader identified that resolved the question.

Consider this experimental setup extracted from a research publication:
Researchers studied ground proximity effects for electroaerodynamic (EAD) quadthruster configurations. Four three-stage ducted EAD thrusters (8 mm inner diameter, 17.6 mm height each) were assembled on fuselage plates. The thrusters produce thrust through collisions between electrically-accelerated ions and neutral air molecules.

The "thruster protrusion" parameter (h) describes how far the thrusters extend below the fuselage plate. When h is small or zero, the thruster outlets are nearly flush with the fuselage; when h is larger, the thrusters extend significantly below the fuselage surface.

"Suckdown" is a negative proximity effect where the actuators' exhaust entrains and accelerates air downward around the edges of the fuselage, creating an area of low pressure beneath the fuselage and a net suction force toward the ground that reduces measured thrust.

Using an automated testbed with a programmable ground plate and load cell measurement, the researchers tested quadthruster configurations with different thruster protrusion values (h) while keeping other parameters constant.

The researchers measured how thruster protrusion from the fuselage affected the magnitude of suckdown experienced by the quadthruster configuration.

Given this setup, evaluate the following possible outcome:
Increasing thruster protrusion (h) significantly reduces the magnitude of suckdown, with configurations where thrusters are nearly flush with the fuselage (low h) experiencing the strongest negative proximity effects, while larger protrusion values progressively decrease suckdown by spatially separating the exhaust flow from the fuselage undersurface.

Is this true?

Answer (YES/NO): NO